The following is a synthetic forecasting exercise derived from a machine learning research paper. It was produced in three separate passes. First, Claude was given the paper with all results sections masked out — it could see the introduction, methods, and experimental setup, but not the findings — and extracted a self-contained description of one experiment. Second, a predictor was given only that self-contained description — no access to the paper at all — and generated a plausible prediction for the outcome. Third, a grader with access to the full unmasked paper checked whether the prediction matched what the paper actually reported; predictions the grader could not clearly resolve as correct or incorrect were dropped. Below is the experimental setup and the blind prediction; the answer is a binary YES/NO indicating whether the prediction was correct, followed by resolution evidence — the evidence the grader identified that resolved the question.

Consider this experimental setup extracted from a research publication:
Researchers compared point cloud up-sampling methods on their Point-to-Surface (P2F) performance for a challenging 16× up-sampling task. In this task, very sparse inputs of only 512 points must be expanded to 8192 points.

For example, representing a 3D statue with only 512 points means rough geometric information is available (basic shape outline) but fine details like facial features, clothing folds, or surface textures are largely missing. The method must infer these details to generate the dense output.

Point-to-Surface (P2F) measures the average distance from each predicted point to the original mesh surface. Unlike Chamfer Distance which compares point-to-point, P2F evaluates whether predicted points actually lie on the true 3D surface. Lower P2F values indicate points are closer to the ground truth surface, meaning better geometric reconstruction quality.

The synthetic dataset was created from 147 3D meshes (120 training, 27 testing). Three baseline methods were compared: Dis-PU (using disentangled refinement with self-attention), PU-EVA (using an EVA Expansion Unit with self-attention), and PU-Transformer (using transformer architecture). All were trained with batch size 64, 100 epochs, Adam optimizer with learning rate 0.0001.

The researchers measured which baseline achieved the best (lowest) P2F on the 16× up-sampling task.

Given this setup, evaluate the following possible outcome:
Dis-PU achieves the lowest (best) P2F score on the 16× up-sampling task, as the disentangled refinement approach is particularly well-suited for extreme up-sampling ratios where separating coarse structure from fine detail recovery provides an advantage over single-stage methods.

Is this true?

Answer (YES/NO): NO